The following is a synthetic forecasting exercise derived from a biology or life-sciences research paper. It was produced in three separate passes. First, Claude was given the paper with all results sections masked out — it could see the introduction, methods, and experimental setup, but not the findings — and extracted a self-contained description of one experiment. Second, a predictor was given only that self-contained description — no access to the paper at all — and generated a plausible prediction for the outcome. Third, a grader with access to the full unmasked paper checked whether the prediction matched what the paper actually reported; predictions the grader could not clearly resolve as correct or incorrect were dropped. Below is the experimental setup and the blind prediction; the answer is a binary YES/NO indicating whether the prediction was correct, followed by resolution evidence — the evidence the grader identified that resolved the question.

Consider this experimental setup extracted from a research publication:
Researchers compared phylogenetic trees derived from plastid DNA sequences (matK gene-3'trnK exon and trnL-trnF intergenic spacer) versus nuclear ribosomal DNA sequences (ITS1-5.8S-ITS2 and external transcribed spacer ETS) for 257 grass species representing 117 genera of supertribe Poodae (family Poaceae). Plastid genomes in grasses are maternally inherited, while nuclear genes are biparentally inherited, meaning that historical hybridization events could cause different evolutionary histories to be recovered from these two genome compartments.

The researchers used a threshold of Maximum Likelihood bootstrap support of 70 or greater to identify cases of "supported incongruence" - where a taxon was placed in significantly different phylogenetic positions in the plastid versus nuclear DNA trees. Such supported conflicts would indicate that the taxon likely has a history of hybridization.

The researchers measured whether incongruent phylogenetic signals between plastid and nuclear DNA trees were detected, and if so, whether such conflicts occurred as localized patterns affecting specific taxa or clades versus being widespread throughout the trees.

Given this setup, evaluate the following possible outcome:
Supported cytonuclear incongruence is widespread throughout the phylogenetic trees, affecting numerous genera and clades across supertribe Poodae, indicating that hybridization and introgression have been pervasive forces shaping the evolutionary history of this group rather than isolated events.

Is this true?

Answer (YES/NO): NO